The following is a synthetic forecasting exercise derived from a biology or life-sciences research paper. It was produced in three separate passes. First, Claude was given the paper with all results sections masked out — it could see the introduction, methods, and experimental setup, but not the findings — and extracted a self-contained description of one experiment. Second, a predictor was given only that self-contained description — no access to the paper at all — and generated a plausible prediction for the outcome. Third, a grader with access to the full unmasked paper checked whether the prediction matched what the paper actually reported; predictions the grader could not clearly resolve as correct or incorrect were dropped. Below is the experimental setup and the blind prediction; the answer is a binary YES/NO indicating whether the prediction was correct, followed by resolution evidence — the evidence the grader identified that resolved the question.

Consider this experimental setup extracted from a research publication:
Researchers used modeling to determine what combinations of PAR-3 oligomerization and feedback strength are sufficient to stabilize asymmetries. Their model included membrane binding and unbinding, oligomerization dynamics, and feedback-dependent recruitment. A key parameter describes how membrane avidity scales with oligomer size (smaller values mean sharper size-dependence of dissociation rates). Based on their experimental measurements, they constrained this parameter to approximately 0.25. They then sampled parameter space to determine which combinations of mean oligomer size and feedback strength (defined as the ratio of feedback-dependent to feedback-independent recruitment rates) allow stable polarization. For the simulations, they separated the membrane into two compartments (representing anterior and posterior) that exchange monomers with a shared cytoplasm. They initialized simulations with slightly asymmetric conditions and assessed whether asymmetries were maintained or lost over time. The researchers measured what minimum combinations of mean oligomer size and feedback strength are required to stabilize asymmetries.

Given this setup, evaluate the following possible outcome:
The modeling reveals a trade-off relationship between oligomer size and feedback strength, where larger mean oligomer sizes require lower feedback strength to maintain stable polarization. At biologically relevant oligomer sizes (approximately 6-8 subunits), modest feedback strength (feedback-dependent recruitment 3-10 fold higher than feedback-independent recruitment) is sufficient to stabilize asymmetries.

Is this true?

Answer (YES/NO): NO